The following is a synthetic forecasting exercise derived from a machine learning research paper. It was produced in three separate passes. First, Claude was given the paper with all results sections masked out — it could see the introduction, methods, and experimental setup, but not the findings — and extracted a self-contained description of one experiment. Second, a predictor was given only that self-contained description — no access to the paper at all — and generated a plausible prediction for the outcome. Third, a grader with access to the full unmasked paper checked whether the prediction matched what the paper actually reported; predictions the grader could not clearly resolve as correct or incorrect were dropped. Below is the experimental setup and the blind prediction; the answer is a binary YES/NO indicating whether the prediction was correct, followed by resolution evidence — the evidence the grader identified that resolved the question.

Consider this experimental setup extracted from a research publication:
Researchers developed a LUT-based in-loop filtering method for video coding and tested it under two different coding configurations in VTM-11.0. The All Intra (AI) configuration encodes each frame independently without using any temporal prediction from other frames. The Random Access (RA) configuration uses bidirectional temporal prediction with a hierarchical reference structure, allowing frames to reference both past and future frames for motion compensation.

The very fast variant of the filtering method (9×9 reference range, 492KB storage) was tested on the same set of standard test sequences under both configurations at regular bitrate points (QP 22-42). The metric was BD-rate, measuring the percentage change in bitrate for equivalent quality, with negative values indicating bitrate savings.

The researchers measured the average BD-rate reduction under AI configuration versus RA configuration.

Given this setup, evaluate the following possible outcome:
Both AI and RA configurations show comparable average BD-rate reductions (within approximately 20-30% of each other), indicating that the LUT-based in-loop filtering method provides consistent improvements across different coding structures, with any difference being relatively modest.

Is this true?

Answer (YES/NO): YES